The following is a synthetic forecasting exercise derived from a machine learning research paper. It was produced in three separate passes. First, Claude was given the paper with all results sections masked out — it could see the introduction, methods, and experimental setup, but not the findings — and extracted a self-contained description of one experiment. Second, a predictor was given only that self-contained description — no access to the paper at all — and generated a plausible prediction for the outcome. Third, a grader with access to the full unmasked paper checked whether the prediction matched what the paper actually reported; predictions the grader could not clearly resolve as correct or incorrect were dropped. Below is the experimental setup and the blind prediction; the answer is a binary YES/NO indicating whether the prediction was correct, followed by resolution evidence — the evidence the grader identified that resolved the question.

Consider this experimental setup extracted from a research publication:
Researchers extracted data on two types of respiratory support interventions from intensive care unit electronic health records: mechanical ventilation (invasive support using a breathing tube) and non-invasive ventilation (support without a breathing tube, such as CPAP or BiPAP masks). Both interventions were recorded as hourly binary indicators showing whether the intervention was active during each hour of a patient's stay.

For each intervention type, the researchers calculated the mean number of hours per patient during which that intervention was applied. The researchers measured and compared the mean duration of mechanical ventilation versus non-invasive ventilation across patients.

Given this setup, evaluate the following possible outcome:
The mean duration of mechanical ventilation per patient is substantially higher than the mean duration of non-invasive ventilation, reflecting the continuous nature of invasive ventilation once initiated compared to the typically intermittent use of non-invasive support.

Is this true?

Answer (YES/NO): NO